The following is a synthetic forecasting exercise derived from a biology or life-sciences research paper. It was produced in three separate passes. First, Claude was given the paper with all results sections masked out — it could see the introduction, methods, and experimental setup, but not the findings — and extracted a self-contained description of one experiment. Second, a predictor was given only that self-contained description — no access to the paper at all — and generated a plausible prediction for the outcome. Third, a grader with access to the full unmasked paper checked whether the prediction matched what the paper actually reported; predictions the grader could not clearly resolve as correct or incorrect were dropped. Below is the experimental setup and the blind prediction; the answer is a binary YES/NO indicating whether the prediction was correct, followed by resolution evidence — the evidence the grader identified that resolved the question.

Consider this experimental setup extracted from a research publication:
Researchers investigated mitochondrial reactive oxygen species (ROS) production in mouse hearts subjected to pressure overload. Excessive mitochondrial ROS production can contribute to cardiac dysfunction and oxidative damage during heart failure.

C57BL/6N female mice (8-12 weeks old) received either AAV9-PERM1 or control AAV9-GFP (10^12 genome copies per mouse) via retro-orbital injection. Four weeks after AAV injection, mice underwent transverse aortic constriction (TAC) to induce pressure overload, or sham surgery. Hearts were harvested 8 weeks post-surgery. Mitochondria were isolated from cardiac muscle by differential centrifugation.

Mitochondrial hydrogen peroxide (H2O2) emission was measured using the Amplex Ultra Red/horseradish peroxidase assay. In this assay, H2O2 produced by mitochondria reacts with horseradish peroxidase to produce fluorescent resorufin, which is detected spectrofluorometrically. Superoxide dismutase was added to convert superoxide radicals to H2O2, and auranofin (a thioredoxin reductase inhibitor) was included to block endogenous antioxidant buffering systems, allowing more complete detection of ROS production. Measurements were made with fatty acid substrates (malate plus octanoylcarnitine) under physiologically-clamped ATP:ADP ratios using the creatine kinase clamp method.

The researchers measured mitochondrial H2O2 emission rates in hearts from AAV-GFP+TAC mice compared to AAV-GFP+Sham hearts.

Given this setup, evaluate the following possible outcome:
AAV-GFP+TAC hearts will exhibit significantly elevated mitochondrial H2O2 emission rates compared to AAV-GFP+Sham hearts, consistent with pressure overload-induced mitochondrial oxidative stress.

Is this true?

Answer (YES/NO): YES